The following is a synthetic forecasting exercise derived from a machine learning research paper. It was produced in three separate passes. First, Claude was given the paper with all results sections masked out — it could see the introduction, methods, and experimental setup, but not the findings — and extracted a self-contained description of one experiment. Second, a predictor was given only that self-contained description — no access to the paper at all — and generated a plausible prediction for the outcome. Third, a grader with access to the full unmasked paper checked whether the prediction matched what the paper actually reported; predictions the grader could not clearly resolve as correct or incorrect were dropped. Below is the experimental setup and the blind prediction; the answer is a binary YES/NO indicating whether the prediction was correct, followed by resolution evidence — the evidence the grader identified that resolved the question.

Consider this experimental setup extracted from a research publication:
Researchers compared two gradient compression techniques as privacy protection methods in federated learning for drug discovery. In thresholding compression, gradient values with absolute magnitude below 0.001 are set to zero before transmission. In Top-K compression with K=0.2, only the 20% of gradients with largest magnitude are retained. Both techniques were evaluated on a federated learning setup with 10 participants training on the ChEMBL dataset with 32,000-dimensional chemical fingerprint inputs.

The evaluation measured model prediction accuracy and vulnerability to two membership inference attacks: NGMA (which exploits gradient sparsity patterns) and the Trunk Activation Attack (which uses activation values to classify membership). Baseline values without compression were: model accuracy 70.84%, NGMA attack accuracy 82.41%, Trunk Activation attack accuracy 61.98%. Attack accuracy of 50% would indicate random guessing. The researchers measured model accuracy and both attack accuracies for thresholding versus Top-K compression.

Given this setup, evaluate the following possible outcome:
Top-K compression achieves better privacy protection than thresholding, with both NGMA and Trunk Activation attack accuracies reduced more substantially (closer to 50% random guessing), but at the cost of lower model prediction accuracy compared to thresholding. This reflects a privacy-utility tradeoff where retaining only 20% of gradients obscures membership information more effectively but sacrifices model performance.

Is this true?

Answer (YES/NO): NO